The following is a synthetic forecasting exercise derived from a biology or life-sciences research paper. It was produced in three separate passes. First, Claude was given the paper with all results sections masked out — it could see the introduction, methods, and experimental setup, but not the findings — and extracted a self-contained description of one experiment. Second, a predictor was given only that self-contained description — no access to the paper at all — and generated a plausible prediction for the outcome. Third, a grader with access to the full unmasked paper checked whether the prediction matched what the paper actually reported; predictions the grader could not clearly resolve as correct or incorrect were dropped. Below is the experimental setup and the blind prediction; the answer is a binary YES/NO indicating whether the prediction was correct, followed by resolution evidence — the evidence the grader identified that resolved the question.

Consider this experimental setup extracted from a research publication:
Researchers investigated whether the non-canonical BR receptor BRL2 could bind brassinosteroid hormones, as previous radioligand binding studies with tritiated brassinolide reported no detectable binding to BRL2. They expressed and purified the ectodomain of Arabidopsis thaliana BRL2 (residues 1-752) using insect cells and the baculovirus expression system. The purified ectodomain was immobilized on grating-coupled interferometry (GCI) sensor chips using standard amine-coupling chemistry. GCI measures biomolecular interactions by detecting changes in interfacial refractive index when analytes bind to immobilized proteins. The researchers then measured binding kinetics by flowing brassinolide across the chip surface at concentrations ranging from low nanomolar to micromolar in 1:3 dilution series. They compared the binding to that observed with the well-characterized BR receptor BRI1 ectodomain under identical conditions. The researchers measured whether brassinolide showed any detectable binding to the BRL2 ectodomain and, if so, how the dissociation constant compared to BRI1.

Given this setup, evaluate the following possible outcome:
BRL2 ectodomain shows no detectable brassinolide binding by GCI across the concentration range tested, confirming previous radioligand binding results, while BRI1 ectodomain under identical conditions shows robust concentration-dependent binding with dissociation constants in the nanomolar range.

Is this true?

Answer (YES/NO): NO